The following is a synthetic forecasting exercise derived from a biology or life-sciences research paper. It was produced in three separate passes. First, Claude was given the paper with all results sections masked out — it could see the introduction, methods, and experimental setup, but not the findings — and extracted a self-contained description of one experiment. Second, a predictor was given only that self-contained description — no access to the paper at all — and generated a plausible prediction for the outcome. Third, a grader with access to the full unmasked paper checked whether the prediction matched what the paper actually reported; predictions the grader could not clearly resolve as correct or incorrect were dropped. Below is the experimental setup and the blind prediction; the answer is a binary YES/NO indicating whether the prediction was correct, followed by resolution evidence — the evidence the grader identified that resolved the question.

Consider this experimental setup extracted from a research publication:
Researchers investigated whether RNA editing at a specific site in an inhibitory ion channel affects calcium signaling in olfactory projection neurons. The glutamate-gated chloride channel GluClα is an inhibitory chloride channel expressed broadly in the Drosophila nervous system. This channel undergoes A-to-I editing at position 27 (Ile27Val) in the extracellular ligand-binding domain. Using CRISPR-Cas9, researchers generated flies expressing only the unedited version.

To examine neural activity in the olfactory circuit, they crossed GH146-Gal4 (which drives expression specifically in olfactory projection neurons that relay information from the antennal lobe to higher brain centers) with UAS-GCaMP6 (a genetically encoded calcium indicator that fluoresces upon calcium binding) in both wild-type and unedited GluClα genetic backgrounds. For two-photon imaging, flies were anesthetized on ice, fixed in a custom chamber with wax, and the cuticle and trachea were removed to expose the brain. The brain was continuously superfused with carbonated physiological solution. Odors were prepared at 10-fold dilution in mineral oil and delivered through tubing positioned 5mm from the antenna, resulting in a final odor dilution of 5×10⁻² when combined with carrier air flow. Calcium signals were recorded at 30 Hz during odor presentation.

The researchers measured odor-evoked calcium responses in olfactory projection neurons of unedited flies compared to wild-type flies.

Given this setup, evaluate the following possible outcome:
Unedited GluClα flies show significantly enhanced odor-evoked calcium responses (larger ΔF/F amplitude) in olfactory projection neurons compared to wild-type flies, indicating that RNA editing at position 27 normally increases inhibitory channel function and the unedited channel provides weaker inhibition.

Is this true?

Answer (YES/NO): NO